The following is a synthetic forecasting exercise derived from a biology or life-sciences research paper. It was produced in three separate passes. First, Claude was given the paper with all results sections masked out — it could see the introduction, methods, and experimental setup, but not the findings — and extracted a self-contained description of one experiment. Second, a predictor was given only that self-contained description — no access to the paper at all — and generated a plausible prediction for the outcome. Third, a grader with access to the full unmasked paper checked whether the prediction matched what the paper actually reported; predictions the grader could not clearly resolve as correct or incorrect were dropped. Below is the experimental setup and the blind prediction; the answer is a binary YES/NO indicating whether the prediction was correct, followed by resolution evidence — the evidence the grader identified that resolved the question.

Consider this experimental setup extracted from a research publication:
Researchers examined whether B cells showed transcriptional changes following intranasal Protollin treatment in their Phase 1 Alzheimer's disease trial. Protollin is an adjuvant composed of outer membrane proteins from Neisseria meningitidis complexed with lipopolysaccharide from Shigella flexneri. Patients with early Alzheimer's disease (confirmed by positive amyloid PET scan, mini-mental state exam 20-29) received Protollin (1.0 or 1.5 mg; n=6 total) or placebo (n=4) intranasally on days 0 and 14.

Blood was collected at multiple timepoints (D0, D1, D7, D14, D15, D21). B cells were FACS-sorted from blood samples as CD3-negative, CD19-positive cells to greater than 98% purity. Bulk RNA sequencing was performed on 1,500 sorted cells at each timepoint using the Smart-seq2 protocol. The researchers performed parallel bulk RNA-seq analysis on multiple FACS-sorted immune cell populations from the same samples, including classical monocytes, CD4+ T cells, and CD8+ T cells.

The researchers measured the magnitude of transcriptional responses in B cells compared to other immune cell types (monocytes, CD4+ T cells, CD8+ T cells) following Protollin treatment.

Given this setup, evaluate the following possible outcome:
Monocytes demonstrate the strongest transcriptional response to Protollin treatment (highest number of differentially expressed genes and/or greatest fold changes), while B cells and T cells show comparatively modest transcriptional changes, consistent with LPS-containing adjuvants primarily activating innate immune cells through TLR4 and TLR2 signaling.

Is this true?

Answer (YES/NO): NO